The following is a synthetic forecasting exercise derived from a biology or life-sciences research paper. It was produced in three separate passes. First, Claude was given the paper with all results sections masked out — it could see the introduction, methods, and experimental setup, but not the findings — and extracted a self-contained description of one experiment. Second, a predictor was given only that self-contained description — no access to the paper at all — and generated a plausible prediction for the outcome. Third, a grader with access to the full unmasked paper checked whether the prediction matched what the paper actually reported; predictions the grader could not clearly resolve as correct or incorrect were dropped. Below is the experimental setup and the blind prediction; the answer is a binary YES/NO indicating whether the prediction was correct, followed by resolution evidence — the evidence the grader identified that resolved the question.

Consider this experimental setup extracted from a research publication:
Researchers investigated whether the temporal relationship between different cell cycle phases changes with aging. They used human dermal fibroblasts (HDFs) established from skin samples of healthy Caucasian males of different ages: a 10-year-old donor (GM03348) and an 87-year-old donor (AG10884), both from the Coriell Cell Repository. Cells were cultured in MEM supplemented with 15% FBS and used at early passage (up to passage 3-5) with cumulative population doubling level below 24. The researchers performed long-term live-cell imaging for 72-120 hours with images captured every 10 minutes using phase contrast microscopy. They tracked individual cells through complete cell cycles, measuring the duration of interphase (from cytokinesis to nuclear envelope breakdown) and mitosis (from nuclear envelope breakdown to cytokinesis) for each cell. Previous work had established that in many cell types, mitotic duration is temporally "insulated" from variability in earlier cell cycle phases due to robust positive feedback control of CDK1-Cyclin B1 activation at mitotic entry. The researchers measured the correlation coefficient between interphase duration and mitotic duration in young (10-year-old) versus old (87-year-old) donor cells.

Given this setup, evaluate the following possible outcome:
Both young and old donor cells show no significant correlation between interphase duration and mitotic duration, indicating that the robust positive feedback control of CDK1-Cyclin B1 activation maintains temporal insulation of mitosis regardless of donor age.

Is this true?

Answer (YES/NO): NO